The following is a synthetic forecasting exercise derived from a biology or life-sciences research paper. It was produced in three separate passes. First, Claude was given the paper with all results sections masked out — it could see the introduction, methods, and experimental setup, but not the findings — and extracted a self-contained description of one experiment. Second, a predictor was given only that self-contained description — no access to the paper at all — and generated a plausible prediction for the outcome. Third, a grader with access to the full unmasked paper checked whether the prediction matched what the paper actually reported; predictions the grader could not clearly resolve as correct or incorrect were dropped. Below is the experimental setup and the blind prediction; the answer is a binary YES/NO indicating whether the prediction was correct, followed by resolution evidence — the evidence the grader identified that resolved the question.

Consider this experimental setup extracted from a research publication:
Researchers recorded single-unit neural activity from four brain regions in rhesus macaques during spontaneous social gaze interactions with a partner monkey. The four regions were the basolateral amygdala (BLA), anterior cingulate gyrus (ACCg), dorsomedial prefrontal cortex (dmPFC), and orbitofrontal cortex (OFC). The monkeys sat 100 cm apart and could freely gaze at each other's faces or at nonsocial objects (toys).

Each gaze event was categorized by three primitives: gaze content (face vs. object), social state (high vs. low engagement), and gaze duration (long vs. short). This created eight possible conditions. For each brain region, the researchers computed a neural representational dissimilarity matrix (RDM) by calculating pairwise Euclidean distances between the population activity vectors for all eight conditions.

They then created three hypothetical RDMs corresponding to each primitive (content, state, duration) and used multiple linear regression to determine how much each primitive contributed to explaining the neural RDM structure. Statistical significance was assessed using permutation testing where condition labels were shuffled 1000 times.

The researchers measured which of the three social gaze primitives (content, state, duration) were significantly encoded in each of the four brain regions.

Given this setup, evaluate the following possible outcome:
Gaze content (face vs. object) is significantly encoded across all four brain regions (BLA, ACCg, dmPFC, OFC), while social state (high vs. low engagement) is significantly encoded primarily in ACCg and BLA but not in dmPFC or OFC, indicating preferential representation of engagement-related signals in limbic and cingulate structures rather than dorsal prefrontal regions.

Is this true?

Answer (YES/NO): NO